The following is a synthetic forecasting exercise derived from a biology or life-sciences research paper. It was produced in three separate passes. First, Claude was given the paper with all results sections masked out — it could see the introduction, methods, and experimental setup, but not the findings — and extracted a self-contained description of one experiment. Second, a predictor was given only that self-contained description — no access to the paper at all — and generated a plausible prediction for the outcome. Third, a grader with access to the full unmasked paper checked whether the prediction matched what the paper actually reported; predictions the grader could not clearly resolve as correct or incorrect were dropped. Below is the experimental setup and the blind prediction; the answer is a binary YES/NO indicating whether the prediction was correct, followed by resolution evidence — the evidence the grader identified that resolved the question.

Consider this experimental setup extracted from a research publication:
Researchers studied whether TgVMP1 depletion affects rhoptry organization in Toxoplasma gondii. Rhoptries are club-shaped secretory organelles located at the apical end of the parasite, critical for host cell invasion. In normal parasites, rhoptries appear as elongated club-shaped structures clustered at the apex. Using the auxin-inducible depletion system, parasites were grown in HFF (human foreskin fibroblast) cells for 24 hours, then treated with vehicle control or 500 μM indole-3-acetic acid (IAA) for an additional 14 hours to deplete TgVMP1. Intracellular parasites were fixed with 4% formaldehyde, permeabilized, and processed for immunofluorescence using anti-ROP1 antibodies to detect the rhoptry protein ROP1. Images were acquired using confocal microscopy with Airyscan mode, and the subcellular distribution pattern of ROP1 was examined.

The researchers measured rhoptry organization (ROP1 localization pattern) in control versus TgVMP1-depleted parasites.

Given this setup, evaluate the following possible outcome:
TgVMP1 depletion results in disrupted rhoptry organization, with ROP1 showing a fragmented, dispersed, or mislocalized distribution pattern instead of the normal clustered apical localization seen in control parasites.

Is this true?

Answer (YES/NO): YES